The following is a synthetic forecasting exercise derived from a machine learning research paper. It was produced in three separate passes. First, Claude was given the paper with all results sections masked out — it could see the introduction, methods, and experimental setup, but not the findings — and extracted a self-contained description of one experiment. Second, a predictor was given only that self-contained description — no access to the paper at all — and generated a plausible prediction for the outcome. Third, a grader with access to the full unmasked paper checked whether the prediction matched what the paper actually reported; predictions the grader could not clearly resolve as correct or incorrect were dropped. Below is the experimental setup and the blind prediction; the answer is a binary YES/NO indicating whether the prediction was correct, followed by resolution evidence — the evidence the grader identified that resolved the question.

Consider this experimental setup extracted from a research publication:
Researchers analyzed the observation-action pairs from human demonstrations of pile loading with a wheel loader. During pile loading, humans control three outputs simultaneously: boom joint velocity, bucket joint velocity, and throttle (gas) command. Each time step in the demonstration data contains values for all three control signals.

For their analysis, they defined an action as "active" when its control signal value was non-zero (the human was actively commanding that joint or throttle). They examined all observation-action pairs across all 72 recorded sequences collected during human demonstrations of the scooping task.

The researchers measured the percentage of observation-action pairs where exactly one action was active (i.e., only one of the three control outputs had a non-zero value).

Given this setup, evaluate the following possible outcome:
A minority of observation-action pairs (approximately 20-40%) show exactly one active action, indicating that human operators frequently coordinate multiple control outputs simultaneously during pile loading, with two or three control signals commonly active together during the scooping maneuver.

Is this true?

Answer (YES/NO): NO